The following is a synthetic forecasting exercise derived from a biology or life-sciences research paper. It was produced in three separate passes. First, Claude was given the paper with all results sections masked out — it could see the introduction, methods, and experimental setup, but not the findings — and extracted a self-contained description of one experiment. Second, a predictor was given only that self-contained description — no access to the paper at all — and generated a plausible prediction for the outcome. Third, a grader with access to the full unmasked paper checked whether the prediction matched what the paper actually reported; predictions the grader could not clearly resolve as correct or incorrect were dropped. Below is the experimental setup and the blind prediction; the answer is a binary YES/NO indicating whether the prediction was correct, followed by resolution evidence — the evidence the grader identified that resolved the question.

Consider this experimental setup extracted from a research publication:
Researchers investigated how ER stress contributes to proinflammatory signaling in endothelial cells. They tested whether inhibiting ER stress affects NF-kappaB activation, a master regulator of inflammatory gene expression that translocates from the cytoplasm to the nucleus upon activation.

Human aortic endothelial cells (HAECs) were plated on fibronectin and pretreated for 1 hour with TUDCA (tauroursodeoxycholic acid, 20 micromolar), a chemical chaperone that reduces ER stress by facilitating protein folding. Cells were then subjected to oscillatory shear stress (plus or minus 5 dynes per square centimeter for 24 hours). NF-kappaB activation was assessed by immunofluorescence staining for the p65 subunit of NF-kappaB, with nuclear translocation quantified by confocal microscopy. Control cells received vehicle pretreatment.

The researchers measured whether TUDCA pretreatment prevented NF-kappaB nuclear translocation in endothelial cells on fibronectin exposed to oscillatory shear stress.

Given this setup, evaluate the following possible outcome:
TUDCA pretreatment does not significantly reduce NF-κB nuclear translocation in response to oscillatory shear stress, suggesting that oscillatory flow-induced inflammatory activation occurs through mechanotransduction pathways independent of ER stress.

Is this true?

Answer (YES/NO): NO